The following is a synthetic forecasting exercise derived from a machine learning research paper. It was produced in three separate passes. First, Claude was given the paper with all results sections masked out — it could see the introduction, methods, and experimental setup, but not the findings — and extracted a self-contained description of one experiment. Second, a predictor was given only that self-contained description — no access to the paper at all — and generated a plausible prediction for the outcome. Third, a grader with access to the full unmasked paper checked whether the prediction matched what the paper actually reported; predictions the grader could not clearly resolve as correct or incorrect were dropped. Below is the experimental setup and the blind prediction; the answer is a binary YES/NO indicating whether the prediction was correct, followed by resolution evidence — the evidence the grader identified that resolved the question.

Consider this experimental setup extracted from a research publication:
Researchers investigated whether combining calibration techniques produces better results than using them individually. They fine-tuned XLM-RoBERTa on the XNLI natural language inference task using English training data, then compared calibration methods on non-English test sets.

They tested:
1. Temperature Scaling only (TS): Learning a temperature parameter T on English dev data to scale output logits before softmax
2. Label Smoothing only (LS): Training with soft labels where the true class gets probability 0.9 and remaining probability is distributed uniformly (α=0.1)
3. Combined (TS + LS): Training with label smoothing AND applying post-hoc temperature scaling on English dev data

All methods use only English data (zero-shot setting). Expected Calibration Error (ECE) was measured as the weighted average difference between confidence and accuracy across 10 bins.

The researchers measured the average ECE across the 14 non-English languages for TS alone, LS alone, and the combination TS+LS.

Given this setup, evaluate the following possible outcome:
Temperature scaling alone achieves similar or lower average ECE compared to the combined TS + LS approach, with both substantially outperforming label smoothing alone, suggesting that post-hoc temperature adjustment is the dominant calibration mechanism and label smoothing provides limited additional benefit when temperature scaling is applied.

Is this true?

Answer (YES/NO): NO